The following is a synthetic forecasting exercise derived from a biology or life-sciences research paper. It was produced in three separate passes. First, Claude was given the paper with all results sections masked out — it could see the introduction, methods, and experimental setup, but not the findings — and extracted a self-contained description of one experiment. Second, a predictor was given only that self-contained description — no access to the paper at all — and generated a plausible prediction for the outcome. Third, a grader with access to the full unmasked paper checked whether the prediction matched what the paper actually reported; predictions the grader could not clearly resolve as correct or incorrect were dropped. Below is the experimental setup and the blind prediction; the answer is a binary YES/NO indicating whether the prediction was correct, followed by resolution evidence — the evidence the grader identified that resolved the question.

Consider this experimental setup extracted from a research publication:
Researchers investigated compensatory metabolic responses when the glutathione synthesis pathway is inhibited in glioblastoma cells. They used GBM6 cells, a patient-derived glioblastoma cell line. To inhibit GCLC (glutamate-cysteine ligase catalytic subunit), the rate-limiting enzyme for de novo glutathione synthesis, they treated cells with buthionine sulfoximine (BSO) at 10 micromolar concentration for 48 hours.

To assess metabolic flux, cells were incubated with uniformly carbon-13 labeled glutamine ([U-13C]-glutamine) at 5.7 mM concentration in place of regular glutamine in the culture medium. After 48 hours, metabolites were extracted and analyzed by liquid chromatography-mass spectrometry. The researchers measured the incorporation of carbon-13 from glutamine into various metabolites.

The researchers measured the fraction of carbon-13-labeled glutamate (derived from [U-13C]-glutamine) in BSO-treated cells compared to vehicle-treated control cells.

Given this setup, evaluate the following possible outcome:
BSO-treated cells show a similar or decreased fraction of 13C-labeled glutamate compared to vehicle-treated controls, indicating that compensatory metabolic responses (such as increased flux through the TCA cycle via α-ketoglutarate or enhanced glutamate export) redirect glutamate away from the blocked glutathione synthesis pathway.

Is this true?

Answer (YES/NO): NO